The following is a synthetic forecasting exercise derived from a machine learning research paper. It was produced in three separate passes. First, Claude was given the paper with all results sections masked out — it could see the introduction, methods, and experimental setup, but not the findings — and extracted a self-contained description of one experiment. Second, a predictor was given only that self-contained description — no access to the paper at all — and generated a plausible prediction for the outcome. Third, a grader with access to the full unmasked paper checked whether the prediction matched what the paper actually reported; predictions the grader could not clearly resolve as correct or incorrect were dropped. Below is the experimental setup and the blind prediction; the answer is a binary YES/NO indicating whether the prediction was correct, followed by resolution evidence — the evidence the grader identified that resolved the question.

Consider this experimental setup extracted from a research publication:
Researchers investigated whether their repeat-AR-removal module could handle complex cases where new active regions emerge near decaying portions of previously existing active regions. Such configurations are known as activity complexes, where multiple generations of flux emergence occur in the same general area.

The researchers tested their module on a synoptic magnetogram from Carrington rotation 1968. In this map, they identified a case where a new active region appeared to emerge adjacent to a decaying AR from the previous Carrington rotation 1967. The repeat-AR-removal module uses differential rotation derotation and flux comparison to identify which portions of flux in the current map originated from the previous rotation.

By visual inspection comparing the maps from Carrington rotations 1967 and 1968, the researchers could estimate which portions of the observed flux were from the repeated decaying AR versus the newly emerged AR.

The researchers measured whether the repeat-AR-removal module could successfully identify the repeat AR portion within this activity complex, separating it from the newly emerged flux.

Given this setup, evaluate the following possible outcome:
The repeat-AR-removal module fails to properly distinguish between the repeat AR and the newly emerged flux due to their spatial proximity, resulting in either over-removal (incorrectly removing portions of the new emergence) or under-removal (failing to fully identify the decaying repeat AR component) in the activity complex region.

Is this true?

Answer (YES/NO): NO